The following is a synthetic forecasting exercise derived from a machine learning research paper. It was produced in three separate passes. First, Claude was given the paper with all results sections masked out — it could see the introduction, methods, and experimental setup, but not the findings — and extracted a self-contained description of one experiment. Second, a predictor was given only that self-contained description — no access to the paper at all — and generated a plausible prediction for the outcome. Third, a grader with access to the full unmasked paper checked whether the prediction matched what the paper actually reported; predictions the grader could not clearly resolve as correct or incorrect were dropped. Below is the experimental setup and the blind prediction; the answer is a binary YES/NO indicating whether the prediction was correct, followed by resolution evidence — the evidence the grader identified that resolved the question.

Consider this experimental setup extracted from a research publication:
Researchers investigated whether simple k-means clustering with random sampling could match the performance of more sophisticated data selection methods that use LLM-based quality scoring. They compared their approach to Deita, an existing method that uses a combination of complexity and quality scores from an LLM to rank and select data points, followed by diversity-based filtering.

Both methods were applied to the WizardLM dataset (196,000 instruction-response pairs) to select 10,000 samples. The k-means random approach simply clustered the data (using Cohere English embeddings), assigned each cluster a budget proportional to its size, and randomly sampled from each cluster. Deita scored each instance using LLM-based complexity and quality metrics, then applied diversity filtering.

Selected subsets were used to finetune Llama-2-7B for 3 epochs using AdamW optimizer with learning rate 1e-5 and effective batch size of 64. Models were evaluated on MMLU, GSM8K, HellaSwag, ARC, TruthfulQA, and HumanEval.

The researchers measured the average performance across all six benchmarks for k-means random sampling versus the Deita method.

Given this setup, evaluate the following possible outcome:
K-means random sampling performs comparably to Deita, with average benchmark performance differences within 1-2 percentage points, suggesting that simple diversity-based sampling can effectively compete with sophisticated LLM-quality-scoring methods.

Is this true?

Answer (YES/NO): YES